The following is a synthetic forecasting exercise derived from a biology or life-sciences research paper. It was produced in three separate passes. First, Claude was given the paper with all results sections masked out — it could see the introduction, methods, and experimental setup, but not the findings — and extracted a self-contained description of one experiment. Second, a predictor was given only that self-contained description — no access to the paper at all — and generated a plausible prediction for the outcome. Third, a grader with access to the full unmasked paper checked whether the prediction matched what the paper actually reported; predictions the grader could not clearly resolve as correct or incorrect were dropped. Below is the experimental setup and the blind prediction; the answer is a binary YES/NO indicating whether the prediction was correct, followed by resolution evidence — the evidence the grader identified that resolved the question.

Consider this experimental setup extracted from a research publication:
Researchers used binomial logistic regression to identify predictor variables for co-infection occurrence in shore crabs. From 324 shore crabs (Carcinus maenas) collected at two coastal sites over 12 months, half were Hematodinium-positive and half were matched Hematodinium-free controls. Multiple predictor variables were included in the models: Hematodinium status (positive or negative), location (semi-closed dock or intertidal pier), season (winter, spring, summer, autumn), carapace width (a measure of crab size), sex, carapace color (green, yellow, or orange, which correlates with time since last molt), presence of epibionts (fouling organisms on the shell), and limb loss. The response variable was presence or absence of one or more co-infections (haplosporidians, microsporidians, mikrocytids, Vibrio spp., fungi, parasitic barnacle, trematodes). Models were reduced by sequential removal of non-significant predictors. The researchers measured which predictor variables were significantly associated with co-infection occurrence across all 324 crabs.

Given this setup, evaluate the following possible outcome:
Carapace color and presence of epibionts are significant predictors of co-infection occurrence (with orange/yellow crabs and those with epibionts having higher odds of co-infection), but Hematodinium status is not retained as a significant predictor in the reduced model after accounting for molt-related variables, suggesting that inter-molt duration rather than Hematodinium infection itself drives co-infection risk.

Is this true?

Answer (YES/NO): NO